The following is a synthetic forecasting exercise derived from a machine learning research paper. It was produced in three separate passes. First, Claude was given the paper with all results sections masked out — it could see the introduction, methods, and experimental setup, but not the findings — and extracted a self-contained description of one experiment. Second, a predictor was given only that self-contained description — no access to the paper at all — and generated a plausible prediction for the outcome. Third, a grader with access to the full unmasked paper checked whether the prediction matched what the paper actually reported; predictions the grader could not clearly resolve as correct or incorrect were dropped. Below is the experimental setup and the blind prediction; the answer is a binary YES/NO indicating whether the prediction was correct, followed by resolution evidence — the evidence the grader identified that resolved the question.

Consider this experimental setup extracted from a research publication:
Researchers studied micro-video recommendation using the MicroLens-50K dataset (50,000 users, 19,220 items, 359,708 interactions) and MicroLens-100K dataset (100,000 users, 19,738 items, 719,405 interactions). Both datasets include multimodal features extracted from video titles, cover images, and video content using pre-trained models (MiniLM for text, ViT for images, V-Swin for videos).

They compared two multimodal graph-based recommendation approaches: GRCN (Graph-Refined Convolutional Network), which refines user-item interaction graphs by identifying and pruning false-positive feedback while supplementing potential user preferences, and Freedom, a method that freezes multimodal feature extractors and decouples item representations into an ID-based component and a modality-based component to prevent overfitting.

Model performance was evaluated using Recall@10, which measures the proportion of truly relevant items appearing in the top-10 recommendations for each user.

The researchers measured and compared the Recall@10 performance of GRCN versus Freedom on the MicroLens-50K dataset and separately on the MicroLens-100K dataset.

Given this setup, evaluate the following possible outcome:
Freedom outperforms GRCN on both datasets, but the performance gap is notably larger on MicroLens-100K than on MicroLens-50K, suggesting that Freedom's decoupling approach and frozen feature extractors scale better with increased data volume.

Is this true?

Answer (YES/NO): NO